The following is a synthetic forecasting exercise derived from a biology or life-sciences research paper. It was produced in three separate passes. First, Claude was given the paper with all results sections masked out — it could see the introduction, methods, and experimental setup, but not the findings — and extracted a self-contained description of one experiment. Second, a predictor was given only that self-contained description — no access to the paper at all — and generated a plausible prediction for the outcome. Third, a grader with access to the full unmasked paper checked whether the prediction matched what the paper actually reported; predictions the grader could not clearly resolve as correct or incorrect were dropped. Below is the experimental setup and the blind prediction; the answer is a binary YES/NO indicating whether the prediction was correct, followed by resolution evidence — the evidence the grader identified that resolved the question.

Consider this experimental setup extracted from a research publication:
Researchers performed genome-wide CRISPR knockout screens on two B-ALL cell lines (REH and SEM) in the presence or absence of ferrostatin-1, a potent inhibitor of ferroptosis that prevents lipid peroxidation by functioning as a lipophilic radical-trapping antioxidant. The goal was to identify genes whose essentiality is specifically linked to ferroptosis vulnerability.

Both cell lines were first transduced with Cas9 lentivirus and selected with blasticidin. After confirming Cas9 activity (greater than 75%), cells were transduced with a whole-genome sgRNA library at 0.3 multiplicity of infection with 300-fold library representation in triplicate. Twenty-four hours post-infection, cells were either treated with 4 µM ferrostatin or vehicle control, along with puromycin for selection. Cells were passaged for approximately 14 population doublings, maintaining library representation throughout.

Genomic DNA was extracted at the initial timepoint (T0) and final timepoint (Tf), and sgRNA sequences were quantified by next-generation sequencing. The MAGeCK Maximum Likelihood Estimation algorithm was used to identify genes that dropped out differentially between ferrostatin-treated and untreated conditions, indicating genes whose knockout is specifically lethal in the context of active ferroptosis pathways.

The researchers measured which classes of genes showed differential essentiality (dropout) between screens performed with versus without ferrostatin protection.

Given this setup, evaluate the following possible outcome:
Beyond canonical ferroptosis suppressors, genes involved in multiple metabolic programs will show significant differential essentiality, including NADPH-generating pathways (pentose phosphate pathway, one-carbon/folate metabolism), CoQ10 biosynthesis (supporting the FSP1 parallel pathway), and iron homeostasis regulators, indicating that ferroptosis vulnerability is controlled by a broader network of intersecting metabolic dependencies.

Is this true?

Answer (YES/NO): NO